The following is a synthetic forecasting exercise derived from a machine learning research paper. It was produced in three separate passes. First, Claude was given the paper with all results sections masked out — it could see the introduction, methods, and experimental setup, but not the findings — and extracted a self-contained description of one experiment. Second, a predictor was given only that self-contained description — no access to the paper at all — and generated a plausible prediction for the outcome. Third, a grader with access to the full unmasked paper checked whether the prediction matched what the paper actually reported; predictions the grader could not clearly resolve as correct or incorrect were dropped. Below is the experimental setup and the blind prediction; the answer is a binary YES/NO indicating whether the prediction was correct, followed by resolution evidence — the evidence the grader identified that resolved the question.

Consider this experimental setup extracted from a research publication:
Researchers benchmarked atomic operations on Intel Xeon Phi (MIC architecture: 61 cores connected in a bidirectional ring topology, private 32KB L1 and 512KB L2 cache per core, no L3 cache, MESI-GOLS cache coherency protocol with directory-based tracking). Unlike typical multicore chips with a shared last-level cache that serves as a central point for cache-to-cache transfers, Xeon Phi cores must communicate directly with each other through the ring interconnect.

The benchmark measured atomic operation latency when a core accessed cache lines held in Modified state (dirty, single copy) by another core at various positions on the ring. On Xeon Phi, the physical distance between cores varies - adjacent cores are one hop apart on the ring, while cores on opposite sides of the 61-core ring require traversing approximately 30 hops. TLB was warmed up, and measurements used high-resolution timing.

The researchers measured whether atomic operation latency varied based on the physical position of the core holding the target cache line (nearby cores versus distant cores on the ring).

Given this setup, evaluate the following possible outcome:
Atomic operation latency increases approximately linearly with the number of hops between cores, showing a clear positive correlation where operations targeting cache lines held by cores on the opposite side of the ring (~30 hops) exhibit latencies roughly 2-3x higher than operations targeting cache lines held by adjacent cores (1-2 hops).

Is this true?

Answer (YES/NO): NO